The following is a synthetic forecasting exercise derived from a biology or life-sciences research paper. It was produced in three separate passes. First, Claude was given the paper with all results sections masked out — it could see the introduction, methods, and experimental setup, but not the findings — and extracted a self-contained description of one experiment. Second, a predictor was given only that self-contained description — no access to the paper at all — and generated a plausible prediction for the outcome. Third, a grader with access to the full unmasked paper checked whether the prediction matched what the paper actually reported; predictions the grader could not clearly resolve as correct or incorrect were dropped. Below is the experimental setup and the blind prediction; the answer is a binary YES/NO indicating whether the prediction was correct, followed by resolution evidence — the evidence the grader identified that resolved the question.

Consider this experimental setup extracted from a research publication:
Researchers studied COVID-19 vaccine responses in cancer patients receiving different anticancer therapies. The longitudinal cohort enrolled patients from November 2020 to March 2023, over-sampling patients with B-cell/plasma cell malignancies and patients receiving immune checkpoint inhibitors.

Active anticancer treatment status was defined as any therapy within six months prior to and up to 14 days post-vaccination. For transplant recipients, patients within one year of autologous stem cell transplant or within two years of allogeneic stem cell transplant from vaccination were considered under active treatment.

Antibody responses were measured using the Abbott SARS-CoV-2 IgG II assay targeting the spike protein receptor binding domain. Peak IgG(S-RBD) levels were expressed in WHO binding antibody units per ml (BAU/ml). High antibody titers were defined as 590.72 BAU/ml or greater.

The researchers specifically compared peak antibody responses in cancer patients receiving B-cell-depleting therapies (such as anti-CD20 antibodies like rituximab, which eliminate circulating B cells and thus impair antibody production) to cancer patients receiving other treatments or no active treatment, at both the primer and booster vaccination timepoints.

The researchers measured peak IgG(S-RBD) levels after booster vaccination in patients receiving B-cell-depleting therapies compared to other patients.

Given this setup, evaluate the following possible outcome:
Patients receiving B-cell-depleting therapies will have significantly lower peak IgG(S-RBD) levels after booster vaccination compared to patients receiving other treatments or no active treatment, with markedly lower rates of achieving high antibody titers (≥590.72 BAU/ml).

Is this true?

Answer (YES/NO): NO